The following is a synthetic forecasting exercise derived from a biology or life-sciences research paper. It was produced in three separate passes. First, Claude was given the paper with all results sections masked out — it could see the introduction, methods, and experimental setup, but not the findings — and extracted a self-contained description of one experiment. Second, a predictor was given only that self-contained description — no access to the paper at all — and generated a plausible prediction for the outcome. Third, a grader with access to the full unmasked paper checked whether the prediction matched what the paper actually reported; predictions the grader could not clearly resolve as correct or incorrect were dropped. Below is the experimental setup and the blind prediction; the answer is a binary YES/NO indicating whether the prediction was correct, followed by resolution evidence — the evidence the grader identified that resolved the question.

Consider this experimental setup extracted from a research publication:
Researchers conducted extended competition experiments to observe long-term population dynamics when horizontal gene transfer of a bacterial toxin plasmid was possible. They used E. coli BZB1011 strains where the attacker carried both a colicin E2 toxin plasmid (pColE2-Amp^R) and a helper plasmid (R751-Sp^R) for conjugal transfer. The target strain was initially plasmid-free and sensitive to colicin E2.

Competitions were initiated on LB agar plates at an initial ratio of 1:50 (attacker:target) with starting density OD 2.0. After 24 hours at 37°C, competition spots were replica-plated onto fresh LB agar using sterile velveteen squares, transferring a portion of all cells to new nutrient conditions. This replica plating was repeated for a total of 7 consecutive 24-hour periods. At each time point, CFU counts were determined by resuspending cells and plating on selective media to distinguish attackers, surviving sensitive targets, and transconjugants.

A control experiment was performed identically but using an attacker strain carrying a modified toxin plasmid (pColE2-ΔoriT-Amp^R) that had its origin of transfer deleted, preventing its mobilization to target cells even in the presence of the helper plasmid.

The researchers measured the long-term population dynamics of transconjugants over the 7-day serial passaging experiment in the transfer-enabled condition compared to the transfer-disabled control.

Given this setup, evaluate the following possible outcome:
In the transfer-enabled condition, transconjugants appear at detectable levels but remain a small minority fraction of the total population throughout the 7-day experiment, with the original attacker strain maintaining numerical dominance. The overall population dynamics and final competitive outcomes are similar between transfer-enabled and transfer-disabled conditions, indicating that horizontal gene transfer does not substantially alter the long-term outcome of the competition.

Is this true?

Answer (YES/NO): NO